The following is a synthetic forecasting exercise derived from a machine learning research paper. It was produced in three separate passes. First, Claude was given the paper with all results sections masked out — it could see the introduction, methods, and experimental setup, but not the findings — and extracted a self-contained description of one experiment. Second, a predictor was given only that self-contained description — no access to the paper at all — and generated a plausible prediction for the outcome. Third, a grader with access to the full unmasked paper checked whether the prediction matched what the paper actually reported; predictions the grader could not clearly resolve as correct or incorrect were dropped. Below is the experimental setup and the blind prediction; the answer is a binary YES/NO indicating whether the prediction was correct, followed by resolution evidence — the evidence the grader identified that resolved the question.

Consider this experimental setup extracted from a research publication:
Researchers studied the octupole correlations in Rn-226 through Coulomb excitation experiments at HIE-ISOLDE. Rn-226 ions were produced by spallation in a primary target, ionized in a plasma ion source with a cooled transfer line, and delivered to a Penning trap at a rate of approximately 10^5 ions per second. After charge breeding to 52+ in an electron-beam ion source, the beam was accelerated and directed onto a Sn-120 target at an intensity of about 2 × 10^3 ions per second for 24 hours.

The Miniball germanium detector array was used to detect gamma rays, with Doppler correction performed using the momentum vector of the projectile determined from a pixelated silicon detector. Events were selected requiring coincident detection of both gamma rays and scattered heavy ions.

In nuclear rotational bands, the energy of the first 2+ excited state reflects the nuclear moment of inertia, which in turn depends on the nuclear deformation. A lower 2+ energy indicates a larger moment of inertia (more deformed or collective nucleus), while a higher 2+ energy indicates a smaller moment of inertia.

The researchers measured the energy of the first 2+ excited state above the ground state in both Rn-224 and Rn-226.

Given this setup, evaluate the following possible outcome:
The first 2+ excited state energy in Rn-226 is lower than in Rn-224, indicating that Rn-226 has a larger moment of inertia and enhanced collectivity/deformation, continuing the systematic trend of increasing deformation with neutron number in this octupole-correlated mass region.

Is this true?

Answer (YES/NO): YES